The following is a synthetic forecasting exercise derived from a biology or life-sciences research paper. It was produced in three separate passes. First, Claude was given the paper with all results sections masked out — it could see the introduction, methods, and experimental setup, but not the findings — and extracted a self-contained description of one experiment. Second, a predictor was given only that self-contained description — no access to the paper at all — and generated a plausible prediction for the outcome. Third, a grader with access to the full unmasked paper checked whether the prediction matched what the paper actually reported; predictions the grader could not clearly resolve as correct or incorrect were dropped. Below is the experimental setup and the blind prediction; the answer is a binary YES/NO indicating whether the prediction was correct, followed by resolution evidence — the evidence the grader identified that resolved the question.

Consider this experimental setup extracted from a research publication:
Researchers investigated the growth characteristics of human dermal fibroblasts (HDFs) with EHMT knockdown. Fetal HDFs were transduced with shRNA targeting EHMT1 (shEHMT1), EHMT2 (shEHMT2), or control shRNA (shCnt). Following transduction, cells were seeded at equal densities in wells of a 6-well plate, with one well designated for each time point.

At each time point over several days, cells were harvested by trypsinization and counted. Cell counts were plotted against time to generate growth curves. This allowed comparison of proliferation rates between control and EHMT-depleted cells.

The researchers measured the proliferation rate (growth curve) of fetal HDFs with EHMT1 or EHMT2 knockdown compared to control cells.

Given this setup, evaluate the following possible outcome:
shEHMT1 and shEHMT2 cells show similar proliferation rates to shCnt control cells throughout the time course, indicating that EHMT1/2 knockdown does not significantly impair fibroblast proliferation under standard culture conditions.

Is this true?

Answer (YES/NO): NO